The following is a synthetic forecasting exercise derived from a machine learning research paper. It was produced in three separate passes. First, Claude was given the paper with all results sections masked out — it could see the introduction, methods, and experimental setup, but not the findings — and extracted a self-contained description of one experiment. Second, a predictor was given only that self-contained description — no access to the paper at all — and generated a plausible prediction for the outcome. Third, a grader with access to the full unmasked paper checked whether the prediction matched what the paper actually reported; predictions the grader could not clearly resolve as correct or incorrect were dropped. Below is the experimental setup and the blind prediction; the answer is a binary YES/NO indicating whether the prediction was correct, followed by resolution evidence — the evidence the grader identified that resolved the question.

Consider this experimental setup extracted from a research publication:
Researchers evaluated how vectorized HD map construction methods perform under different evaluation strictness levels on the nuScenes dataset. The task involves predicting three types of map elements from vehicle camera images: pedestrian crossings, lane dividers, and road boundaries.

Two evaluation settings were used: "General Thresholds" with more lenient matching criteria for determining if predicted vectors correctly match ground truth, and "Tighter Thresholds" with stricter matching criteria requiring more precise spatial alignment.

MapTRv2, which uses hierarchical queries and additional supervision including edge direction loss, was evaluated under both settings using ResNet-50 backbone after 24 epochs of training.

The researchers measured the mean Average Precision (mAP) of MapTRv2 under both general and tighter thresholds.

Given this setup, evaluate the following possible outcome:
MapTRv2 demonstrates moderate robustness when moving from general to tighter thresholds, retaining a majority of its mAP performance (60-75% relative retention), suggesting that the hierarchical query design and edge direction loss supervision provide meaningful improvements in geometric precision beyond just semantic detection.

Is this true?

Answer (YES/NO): YES